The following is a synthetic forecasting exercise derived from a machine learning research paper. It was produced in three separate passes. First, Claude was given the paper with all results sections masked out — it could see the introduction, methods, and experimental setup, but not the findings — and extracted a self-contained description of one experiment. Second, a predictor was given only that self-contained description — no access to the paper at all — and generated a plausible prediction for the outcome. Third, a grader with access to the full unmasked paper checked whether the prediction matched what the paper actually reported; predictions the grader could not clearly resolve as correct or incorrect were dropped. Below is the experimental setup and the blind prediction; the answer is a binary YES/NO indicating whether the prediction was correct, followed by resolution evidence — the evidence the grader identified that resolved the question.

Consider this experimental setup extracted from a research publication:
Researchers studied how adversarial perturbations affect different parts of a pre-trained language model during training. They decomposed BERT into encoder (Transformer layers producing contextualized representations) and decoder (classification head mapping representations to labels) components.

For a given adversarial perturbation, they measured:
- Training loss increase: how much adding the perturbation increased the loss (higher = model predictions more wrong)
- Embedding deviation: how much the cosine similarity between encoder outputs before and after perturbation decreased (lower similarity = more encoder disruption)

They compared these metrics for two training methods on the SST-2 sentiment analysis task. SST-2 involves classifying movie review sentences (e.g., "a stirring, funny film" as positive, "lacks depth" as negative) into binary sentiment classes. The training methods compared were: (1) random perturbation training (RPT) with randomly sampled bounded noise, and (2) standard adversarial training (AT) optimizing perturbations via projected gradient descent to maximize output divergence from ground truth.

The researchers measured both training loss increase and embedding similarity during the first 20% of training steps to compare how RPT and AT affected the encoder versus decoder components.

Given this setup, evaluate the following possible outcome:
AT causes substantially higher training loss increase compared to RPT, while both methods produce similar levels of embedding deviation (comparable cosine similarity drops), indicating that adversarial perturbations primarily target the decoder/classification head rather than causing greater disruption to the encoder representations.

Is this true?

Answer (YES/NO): NO